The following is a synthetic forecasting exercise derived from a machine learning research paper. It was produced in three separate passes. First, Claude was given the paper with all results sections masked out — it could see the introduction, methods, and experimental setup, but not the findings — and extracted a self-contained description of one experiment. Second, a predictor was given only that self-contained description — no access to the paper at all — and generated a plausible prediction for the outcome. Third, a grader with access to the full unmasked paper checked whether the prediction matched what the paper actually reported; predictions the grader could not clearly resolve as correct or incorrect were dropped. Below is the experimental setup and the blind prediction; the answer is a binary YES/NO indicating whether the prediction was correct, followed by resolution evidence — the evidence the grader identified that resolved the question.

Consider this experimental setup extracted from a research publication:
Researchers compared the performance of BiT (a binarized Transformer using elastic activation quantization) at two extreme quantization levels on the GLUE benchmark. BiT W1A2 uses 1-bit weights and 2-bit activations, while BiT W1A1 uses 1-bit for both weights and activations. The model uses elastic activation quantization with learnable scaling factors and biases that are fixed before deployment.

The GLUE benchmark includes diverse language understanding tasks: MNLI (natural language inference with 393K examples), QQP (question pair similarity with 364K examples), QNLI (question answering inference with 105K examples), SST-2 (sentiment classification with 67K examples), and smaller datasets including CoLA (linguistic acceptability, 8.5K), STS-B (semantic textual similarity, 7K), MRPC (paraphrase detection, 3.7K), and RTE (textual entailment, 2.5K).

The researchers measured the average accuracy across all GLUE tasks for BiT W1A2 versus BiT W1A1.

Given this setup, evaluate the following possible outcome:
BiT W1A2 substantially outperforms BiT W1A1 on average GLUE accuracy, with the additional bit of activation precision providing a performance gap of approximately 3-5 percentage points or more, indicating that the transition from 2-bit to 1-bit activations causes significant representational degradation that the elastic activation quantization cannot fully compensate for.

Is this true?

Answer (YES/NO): NO